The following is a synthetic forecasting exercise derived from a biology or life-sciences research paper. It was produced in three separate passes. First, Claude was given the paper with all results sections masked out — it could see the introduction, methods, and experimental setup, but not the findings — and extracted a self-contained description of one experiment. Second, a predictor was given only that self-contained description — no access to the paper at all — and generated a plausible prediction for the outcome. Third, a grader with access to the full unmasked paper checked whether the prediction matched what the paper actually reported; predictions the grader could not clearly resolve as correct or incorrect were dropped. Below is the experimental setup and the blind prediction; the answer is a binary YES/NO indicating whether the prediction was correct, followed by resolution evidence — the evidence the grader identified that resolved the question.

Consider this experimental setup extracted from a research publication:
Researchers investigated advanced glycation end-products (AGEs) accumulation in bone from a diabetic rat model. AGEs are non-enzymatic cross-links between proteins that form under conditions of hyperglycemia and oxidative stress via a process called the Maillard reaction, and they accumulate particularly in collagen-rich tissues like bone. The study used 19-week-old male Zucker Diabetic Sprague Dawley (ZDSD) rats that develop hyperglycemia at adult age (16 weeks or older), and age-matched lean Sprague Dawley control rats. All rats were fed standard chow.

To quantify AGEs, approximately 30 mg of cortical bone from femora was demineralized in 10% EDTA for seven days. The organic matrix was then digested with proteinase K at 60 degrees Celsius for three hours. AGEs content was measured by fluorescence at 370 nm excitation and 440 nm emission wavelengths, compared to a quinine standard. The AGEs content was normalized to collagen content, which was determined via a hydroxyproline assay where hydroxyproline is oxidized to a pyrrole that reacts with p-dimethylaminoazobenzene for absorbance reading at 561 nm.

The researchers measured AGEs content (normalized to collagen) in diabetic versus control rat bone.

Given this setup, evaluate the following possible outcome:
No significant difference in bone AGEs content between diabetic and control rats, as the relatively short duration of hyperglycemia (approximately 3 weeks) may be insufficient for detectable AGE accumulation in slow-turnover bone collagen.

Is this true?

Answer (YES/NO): NO